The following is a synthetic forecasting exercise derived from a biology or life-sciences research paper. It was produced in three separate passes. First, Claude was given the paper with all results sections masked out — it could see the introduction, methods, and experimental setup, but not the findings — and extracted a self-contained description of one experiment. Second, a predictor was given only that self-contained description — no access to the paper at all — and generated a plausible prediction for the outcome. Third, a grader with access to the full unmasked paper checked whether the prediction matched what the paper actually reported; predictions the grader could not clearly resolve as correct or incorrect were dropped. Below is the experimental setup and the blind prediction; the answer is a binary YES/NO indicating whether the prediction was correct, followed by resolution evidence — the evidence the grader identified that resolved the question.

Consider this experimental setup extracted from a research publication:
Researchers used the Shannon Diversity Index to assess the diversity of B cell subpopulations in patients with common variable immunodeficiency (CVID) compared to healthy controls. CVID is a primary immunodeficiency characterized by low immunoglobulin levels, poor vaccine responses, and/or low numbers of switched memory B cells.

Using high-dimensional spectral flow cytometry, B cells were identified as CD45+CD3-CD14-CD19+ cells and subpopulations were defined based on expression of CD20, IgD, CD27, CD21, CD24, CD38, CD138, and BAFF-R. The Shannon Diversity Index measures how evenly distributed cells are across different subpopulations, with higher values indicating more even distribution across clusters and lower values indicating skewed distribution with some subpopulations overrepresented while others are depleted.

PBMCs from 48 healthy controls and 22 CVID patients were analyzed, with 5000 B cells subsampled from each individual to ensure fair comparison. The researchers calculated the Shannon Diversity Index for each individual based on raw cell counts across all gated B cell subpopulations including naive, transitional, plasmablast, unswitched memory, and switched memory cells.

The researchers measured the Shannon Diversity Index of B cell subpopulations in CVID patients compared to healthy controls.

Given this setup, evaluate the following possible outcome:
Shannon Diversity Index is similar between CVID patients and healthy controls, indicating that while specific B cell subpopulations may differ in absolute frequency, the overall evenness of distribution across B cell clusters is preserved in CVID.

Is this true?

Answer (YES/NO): NO